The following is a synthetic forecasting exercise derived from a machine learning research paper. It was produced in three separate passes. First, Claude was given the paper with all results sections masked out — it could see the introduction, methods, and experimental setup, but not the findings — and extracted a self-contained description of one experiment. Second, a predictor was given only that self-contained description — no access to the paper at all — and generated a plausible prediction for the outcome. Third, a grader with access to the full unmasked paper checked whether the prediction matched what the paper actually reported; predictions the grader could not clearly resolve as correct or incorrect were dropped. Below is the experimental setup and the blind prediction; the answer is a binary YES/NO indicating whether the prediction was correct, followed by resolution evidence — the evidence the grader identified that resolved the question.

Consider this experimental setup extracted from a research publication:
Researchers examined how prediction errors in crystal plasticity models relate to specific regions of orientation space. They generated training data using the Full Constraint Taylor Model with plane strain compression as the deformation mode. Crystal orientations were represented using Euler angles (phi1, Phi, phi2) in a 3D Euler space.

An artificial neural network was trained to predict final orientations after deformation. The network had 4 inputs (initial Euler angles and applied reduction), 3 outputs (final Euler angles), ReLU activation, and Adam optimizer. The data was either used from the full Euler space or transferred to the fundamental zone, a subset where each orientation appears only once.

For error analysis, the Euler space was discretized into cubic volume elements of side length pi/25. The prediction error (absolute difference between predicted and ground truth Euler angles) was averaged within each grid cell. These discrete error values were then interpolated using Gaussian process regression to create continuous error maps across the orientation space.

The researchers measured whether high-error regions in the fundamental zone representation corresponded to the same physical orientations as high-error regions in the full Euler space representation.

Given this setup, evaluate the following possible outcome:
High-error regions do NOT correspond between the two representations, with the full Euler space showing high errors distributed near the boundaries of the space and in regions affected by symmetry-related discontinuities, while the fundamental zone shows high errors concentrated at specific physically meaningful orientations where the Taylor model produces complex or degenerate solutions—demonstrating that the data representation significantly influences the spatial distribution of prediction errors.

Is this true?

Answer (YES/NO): NO